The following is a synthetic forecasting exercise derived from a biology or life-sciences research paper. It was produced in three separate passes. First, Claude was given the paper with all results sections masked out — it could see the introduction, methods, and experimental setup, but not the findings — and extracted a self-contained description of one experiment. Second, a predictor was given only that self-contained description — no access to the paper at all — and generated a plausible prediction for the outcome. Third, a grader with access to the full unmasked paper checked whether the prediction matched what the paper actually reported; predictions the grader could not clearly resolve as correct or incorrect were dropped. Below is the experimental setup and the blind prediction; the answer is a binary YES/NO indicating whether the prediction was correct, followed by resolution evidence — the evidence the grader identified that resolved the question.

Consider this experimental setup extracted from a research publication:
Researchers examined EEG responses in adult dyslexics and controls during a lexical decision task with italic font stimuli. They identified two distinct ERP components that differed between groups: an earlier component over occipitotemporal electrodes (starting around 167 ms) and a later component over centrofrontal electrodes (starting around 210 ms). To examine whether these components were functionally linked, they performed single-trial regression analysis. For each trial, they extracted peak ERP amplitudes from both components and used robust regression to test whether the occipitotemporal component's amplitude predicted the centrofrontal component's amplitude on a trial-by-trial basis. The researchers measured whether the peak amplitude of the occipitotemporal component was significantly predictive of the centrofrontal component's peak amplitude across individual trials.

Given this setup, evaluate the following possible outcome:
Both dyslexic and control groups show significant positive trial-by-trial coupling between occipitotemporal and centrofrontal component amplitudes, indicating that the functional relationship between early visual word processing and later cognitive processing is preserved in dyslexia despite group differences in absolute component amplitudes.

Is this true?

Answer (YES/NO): NO